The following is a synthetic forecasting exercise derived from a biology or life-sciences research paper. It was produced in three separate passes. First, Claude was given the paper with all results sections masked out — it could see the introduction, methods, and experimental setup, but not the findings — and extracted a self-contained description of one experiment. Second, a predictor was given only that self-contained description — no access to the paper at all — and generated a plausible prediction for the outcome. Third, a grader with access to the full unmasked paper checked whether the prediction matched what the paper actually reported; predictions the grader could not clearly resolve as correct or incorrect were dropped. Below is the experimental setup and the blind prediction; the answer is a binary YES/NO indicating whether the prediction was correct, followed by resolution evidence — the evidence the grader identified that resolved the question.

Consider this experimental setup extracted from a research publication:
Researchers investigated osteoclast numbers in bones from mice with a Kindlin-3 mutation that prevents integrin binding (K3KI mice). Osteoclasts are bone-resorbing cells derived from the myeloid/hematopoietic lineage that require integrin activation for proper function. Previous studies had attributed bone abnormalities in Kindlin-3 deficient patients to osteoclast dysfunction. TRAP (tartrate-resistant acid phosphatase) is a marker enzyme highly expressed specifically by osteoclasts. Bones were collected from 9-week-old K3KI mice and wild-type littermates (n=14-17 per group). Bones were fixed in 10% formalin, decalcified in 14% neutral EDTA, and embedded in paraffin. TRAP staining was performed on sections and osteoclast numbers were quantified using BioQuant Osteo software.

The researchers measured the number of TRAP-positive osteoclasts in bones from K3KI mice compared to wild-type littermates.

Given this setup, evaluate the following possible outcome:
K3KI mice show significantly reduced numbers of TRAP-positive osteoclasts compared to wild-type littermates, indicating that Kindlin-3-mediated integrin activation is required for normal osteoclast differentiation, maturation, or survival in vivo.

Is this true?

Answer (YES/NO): NO